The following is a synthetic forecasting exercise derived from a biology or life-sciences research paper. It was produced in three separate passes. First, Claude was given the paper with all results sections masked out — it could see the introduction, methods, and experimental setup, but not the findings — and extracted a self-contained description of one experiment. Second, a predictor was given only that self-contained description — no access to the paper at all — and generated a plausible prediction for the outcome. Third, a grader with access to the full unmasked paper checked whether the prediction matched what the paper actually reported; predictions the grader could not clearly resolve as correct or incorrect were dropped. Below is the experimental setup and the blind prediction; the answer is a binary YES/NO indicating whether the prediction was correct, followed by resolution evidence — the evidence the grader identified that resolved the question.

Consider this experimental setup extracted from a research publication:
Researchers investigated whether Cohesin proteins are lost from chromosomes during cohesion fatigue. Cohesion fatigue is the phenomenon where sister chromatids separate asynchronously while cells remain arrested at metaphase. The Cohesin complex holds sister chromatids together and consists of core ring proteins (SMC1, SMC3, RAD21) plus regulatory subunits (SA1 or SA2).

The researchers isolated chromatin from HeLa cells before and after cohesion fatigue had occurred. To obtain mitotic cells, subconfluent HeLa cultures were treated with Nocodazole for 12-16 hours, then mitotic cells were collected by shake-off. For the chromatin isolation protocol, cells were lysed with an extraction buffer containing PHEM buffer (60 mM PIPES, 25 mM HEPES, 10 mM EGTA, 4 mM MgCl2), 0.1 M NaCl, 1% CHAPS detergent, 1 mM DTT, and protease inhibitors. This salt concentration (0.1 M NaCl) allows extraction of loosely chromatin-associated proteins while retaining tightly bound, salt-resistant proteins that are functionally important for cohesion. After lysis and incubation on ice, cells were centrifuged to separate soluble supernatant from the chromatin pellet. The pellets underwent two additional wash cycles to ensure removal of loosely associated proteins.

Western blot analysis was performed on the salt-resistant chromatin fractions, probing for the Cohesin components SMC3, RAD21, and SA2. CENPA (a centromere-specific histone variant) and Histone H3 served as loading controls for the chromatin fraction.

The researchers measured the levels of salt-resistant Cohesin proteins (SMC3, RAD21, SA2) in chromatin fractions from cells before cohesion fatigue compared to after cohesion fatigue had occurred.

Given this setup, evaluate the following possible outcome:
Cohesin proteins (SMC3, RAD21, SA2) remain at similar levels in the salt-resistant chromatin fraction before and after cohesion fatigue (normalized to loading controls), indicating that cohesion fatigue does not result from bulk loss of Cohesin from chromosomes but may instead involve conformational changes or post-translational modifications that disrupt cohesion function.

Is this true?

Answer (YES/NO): YES